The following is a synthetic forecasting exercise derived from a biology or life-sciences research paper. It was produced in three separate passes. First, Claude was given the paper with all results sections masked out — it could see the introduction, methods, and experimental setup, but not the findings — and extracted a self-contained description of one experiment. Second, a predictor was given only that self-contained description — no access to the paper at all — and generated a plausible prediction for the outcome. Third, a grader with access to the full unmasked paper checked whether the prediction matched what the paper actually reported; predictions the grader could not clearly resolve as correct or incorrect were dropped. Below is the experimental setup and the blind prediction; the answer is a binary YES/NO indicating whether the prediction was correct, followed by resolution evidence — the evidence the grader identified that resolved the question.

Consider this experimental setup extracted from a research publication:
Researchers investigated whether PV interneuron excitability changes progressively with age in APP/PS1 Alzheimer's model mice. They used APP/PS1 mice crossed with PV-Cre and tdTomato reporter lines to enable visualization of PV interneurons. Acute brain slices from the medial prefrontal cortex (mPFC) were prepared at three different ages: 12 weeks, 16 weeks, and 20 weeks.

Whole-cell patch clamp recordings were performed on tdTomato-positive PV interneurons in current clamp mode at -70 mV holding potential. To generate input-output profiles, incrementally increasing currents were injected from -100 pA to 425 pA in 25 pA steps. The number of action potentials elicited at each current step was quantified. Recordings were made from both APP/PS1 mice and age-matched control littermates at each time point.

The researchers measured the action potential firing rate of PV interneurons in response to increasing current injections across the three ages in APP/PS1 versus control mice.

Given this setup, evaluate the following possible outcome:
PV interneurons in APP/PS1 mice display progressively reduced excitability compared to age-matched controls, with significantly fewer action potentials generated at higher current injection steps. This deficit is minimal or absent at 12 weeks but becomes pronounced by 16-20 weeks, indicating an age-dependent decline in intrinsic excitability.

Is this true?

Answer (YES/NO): NO